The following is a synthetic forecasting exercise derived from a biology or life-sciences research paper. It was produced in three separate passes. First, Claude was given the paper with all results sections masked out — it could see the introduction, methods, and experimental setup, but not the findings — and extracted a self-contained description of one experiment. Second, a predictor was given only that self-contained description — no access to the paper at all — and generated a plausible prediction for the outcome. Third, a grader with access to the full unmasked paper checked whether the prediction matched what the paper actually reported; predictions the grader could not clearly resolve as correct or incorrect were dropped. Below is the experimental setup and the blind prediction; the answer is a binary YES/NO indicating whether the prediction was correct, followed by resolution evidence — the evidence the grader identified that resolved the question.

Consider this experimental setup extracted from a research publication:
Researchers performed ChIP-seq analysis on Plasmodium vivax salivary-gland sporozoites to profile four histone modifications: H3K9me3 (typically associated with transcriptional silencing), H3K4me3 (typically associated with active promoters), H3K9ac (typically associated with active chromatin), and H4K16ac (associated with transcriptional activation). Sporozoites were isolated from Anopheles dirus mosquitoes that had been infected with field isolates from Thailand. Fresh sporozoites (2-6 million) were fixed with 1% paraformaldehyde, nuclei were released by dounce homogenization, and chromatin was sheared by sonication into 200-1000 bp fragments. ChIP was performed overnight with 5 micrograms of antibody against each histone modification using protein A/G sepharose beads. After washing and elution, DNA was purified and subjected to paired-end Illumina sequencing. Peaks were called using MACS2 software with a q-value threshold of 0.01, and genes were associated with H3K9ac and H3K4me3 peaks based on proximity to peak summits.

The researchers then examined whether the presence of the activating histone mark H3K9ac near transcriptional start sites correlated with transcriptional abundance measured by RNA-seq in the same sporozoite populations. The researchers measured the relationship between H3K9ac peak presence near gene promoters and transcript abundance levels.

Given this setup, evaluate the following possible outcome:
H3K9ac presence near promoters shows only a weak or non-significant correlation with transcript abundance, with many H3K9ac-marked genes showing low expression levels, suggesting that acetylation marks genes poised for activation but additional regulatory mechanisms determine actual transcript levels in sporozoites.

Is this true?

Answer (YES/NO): NO